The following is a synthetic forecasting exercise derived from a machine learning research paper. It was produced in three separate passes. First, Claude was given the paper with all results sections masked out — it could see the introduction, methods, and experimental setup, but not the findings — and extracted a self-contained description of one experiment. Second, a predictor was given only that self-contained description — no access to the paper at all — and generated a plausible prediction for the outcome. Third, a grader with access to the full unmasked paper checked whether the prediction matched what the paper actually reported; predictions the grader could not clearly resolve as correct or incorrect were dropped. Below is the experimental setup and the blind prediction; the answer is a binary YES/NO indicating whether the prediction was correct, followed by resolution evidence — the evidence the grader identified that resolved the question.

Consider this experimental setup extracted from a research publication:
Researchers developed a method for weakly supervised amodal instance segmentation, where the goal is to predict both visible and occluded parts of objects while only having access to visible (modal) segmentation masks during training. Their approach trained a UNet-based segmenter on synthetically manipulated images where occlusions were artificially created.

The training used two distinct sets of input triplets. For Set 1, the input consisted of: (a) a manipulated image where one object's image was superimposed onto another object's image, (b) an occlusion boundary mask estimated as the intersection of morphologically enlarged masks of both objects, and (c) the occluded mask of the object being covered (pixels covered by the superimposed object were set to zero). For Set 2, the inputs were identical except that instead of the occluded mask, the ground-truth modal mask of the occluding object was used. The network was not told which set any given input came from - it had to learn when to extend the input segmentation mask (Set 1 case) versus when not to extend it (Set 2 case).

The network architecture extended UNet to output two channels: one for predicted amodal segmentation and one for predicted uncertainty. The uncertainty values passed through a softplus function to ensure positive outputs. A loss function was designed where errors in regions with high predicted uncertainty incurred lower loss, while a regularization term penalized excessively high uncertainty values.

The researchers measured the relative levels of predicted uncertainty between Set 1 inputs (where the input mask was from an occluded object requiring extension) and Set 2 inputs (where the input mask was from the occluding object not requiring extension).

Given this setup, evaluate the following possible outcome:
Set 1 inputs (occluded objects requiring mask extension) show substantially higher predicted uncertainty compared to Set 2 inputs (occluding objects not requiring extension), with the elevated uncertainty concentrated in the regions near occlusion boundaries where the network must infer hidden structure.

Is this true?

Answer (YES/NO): YES